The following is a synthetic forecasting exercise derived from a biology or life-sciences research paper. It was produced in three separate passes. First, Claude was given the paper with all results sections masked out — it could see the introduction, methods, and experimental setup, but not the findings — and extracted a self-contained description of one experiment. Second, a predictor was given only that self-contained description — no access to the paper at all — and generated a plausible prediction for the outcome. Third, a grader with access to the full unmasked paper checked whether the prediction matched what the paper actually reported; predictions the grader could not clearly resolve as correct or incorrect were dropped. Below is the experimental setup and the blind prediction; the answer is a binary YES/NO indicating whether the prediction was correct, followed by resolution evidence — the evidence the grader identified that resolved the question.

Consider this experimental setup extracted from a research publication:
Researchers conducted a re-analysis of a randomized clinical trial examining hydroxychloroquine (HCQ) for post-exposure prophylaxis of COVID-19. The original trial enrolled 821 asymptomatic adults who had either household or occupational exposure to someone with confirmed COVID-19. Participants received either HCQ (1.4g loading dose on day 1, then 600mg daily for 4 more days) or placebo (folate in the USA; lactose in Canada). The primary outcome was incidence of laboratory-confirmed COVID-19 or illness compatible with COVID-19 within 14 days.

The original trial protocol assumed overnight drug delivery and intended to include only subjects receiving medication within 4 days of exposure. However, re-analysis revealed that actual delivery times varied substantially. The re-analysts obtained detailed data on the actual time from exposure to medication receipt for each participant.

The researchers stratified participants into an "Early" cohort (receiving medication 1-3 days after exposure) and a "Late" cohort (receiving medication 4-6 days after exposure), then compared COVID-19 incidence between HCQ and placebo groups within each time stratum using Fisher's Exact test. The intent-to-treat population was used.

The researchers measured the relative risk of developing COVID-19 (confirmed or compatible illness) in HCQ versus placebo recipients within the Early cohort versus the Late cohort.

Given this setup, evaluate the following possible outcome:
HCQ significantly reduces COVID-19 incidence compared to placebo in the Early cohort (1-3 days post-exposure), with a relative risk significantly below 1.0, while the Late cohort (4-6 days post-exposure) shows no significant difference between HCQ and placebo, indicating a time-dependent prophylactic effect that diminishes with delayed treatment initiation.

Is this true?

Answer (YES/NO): YES